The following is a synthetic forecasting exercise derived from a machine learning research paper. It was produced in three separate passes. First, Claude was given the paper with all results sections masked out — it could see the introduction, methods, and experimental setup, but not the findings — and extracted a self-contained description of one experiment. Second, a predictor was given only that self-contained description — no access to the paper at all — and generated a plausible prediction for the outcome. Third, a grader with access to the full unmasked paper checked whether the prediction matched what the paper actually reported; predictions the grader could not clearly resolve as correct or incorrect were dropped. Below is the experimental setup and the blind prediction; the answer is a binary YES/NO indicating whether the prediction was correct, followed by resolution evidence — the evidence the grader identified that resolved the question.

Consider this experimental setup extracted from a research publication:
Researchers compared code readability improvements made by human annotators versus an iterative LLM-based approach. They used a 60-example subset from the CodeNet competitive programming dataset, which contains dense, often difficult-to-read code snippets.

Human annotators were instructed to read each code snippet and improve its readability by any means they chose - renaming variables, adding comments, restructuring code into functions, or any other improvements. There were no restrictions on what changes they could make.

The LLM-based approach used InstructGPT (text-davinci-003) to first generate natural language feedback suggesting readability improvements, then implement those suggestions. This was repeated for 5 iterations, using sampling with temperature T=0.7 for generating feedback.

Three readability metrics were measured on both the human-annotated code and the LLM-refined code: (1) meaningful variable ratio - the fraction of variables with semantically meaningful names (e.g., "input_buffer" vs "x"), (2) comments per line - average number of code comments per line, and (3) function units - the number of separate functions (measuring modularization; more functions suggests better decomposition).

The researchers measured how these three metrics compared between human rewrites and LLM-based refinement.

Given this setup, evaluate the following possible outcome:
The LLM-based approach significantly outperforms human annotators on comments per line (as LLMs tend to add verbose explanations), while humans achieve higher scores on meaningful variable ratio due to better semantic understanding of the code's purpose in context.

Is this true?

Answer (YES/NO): NO